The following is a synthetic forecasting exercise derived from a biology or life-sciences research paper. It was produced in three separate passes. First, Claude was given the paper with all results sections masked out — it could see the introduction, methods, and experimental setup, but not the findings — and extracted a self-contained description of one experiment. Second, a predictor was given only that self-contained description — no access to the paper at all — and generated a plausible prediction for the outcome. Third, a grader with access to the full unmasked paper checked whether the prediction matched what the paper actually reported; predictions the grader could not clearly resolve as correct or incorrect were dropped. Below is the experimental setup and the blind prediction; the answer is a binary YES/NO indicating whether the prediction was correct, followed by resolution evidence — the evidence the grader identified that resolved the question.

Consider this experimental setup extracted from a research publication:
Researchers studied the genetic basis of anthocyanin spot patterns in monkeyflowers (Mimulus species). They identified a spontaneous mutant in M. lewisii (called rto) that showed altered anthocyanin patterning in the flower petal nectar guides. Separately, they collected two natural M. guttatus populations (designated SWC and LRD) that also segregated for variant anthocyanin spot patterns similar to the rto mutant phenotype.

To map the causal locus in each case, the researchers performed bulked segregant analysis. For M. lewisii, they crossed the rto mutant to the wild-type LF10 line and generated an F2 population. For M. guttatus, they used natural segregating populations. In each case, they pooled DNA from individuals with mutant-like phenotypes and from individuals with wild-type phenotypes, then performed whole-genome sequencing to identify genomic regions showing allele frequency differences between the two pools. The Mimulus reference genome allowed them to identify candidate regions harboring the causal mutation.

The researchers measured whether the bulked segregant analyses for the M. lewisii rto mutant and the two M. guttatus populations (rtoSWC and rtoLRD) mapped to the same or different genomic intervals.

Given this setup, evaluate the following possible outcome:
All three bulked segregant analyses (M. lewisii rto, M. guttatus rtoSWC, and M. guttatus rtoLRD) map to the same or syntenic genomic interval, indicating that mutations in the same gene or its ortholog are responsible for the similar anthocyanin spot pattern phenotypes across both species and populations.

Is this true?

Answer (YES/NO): YES